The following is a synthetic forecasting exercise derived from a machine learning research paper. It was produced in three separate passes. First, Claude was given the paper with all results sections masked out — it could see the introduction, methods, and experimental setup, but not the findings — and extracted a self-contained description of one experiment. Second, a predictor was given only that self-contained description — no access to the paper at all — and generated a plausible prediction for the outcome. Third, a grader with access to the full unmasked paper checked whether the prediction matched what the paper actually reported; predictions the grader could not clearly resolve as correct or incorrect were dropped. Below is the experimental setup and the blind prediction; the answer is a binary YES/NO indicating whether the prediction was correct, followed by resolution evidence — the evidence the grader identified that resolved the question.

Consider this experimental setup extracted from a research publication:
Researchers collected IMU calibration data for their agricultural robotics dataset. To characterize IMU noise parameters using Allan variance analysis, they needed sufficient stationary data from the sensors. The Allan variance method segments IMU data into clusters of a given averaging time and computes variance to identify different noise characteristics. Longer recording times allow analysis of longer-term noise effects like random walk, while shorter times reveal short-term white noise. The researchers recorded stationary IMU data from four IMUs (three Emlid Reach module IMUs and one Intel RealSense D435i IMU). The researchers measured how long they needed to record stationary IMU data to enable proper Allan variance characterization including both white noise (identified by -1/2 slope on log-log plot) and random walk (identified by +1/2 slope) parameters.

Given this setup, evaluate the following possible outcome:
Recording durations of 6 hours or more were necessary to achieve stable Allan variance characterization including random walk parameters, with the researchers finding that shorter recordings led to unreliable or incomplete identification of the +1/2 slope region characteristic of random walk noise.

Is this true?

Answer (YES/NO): NO